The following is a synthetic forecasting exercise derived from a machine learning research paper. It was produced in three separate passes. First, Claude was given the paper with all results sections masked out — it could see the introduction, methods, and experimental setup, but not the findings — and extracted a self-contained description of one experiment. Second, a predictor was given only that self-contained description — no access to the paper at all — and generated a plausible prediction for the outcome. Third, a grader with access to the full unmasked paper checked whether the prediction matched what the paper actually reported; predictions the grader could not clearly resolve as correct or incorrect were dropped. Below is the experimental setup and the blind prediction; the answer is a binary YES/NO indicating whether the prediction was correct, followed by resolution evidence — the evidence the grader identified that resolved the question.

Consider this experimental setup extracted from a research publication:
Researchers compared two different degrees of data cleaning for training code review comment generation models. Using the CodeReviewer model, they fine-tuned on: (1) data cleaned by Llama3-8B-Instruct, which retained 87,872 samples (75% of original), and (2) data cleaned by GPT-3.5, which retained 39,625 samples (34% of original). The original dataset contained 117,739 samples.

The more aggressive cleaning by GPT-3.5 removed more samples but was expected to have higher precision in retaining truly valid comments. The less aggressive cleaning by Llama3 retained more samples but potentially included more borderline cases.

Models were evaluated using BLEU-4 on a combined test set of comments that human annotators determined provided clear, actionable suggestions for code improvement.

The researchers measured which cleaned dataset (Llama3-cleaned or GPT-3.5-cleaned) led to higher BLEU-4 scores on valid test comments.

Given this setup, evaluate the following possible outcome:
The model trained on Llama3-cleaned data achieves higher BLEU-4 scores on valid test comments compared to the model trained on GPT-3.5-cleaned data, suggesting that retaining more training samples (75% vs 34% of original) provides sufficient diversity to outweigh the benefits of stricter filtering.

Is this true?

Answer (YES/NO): NO